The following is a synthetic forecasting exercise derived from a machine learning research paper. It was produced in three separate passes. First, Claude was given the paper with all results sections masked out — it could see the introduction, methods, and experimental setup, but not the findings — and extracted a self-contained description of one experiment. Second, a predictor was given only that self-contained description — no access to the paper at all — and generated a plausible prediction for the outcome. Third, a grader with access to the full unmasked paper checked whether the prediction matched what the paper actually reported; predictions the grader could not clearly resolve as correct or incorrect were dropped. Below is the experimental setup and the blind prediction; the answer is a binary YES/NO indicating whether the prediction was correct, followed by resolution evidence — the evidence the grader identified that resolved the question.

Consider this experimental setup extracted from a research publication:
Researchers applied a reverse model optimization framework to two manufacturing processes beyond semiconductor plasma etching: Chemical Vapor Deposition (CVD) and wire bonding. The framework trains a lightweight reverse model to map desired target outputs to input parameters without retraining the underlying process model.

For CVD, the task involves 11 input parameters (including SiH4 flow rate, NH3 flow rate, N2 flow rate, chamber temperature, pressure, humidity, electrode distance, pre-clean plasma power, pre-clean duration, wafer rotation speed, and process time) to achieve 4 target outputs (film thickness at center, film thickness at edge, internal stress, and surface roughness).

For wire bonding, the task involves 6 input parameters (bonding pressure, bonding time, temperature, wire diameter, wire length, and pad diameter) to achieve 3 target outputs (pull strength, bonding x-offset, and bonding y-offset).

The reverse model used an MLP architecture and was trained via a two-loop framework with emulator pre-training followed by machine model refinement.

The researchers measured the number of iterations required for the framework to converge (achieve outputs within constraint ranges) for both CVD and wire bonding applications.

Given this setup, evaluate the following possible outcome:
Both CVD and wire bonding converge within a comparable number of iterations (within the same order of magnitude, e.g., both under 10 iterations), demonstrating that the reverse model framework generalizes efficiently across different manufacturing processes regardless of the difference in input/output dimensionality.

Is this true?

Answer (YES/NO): YES